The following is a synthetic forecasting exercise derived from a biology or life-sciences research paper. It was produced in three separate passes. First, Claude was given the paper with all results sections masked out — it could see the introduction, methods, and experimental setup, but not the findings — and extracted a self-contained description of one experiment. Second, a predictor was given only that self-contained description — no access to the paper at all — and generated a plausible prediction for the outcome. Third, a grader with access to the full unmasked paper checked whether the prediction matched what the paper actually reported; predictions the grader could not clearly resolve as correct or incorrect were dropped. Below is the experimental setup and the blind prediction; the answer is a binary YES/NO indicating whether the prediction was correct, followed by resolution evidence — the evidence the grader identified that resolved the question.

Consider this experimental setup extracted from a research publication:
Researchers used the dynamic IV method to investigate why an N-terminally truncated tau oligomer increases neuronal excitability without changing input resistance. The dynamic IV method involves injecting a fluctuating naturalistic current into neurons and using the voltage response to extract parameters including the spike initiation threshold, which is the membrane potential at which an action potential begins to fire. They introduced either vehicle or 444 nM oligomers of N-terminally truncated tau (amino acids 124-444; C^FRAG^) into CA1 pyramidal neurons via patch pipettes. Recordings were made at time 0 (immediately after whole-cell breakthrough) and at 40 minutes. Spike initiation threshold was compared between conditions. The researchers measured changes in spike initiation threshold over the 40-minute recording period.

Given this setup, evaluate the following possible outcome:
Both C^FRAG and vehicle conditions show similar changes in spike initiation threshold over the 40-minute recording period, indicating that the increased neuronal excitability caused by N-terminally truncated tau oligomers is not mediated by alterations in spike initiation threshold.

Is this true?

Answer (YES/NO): NO